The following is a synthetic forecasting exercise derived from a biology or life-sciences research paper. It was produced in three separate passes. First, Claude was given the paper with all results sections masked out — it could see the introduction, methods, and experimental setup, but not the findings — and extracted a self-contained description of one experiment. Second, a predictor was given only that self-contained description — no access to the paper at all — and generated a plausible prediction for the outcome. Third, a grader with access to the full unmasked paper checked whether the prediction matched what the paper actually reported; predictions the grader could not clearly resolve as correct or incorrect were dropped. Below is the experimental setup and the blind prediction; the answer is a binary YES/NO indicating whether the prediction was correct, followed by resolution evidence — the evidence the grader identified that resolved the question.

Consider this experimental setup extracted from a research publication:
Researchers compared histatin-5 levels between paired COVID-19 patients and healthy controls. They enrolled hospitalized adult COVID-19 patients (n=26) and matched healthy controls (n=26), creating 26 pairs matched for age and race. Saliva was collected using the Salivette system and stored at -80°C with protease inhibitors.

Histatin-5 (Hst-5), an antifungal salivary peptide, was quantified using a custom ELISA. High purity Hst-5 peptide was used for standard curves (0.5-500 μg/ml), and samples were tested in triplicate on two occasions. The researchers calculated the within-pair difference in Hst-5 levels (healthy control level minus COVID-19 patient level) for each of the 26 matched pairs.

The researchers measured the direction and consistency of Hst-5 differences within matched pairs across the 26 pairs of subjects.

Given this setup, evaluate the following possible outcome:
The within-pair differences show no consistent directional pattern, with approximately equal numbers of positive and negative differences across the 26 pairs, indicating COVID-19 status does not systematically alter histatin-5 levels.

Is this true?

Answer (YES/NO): NO